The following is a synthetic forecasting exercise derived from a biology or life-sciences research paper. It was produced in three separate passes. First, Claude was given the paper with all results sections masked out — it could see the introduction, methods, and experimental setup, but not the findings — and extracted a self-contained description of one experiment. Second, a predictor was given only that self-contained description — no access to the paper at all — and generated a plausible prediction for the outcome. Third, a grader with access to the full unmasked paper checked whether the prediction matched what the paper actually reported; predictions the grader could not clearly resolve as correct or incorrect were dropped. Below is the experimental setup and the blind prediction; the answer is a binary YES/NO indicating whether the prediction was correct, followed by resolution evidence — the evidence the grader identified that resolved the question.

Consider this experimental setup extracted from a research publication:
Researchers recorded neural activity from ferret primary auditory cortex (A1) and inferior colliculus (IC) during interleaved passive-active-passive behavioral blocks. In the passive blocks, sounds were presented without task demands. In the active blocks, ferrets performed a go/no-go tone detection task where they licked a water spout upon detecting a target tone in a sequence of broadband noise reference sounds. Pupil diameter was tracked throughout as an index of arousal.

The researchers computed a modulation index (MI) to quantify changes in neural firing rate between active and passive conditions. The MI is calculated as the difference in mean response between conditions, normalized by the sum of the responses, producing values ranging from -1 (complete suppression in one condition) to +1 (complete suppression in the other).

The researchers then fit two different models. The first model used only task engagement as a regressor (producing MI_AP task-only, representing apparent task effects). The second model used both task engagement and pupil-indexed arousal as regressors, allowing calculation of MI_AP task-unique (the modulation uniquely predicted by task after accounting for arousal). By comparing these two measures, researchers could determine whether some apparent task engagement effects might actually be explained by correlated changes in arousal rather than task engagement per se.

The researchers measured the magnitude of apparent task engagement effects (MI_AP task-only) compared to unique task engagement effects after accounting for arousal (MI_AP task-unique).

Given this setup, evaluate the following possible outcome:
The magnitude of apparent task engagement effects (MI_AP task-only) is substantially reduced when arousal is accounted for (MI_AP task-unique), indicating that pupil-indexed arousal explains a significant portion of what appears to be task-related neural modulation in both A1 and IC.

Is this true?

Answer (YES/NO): YES